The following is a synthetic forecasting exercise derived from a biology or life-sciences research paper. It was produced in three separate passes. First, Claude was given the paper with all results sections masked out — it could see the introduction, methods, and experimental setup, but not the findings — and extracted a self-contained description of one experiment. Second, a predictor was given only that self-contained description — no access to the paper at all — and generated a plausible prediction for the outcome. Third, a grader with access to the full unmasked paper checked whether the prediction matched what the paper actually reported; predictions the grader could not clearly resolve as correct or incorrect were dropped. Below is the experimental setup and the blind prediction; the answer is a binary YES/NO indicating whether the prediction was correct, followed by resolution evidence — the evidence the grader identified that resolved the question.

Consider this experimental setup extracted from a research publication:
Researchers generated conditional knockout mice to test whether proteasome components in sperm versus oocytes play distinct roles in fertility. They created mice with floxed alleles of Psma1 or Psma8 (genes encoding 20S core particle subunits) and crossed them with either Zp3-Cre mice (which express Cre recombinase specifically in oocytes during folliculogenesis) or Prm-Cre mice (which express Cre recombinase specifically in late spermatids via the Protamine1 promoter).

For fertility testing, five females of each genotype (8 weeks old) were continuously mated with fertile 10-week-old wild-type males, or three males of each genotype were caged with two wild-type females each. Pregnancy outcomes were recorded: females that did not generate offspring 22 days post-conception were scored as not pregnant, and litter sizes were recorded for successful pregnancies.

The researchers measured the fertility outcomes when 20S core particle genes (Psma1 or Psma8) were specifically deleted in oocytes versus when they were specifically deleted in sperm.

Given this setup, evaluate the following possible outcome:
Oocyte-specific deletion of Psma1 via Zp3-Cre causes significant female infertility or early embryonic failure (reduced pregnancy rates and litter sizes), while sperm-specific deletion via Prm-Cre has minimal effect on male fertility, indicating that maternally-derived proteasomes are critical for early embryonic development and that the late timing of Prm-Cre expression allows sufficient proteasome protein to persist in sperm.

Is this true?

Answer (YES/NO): NO